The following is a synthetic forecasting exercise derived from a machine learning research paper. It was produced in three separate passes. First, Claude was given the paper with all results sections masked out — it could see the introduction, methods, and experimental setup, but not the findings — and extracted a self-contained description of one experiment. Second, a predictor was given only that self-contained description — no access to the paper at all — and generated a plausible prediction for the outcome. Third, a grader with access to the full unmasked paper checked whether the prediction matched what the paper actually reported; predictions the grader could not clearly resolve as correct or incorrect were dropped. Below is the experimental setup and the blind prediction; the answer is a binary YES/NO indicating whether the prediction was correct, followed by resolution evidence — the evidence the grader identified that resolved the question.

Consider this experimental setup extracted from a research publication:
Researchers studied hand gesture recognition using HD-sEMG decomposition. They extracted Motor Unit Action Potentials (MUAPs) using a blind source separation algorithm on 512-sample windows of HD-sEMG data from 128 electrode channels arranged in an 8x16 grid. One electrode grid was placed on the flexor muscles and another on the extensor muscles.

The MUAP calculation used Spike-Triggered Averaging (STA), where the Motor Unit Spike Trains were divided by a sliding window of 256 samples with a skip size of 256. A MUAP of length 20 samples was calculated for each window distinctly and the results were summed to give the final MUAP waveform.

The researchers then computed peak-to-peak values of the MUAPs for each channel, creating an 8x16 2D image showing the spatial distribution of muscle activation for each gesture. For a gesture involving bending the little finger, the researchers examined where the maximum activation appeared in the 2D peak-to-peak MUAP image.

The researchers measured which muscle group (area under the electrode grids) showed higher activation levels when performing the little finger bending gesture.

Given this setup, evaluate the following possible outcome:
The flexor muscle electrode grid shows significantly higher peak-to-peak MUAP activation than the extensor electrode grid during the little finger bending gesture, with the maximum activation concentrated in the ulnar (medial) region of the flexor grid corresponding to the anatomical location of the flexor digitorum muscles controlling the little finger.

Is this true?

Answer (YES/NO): NO